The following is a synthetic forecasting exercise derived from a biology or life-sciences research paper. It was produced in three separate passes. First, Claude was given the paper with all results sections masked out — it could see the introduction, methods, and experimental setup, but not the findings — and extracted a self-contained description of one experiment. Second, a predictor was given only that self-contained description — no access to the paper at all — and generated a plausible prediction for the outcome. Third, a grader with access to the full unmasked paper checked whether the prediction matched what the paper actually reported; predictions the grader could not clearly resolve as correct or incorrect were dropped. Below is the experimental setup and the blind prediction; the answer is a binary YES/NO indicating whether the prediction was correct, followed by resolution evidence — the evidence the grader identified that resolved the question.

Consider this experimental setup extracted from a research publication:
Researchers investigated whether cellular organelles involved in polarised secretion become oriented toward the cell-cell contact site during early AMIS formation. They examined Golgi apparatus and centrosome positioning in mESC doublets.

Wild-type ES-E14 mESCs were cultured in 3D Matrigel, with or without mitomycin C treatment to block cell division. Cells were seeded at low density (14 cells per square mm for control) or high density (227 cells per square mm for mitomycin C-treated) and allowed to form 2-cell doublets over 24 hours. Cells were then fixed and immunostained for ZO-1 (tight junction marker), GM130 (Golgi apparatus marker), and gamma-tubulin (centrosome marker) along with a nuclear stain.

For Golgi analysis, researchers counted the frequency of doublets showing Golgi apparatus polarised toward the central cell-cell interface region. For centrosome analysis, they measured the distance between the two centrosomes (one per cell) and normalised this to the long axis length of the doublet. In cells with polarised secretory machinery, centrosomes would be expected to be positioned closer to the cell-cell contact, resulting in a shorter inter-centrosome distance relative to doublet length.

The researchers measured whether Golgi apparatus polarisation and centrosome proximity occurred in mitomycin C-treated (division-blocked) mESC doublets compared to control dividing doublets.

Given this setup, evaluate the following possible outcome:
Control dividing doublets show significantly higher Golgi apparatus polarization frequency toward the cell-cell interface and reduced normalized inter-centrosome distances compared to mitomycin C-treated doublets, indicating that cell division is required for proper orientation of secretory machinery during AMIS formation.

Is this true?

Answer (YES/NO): NO